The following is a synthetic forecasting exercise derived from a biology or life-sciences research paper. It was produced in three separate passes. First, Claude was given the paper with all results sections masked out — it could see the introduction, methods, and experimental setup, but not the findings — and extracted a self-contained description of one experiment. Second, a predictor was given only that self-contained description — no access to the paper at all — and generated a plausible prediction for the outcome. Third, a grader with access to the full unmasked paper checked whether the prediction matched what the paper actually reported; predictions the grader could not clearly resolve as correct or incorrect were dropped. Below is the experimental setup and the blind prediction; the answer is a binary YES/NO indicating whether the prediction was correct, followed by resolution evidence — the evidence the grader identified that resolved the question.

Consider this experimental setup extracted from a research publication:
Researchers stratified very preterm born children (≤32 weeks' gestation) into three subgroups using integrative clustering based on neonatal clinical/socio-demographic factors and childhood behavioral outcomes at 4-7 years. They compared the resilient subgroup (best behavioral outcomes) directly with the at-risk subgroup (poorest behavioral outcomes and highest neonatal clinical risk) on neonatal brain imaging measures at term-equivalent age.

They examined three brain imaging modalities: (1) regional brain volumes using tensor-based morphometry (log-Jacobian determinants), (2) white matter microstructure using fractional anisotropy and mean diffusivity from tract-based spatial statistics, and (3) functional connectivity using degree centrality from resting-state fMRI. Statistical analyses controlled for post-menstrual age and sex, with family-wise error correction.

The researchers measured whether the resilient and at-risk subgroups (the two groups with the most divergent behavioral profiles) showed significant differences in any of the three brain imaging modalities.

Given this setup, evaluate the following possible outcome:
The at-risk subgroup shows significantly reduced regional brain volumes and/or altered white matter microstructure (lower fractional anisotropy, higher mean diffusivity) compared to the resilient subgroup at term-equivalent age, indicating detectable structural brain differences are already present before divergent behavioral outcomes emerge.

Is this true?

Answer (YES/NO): NO